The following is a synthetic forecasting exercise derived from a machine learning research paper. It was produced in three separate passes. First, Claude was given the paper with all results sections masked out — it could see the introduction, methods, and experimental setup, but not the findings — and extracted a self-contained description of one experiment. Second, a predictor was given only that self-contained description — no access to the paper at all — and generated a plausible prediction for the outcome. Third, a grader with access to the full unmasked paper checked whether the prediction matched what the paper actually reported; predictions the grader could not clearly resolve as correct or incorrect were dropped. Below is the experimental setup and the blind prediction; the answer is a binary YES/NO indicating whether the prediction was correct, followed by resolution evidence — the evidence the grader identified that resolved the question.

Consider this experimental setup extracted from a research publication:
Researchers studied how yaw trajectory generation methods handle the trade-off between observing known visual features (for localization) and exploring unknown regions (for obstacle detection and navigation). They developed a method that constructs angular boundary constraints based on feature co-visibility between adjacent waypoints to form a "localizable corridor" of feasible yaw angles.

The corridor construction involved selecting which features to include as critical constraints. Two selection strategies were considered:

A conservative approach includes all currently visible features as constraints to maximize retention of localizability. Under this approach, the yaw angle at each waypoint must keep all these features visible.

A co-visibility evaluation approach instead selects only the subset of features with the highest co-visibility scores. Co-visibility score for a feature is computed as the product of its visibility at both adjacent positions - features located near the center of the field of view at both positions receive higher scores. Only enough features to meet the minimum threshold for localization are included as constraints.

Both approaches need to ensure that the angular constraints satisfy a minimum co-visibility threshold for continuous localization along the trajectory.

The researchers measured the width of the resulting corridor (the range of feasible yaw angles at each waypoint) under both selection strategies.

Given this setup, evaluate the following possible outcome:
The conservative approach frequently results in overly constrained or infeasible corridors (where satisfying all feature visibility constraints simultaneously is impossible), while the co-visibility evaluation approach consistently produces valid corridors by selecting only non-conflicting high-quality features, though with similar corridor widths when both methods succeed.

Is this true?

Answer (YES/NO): NO